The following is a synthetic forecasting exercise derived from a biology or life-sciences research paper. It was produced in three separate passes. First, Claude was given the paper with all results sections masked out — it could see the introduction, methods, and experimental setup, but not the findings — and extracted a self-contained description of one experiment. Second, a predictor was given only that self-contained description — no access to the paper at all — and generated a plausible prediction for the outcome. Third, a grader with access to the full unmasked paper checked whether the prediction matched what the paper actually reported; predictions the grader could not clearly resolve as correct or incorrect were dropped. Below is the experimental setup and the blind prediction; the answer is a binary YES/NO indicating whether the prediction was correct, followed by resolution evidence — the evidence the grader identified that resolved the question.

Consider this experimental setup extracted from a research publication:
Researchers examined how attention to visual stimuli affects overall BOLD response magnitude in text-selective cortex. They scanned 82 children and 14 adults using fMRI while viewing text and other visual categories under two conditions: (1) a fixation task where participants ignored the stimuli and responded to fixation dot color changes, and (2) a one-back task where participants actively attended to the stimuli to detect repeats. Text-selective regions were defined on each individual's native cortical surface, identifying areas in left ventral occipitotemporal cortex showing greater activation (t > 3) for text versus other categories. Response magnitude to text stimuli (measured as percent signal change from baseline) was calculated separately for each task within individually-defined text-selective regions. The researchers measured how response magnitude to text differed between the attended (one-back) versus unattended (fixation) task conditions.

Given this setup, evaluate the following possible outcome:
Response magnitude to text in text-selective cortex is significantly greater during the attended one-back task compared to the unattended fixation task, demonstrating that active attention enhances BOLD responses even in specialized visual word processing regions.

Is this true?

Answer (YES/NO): YES